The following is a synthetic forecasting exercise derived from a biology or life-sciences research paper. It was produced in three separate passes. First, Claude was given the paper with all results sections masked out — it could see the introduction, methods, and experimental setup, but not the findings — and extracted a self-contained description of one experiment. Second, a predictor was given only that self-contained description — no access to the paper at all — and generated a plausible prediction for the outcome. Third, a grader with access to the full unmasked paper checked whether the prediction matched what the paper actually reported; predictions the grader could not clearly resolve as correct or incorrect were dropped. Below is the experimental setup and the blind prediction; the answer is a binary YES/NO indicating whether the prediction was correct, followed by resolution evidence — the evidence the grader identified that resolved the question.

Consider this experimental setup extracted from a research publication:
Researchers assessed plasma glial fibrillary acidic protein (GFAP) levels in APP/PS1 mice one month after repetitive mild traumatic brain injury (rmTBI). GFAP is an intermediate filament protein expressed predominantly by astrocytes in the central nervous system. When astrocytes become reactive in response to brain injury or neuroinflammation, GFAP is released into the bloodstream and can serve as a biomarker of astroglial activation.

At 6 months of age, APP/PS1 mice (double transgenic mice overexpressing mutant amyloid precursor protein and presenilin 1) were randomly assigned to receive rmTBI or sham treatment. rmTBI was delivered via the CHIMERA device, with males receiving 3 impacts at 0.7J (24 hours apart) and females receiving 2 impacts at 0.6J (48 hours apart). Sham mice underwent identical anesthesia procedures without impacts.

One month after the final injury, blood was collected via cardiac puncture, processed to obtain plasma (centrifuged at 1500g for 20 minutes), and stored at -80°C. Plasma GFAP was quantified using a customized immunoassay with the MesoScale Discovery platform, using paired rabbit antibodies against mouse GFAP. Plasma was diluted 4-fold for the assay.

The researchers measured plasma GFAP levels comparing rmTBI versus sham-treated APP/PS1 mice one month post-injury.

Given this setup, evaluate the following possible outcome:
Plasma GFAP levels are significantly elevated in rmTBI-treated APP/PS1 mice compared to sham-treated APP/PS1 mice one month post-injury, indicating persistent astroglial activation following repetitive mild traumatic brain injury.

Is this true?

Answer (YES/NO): NO